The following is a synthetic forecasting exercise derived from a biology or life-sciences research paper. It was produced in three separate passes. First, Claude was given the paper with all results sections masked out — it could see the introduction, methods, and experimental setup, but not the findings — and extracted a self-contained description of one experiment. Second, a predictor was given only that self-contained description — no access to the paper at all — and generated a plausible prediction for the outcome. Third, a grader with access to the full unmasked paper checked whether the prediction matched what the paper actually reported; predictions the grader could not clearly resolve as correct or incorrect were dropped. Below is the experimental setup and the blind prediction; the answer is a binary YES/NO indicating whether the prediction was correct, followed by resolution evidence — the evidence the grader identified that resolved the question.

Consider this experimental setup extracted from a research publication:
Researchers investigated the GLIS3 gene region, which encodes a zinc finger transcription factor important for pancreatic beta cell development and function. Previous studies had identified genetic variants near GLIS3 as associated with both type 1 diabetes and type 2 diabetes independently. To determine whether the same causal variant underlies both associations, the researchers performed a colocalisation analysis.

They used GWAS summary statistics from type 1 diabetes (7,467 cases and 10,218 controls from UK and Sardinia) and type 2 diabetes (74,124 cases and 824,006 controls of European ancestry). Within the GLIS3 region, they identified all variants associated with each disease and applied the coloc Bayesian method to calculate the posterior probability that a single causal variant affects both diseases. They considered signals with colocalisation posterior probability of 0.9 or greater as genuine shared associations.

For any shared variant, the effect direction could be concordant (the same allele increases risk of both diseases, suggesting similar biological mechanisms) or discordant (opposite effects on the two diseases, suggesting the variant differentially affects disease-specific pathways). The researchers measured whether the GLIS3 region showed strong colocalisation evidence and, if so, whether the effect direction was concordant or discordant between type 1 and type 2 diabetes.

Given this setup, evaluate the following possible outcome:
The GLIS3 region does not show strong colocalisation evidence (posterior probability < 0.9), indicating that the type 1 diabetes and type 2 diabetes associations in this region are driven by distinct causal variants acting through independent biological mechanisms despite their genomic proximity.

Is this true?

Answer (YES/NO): NO